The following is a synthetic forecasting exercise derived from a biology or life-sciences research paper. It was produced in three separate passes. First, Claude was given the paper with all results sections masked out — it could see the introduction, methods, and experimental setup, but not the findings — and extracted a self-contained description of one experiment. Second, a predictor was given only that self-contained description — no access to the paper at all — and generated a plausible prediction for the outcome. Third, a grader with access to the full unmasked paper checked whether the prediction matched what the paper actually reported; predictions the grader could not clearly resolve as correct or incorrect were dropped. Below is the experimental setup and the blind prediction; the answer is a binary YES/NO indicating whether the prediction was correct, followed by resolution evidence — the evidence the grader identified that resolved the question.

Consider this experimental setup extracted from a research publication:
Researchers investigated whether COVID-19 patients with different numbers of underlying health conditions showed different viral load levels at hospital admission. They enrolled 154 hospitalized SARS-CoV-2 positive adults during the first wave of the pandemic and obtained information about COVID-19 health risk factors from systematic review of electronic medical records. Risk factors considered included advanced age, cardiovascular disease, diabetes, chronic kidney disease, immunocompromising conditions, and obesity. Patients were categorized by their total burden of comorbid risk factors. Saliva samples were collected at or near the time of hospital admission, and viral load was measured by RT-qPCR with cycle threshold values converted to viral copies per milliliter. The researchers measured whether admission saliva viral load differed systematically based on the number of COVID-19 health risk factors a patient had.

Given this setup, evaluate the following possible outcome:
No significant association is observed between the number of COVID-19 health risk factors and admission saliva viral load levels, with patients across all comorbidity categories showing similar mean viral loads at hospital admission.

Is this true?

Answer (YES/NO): NO